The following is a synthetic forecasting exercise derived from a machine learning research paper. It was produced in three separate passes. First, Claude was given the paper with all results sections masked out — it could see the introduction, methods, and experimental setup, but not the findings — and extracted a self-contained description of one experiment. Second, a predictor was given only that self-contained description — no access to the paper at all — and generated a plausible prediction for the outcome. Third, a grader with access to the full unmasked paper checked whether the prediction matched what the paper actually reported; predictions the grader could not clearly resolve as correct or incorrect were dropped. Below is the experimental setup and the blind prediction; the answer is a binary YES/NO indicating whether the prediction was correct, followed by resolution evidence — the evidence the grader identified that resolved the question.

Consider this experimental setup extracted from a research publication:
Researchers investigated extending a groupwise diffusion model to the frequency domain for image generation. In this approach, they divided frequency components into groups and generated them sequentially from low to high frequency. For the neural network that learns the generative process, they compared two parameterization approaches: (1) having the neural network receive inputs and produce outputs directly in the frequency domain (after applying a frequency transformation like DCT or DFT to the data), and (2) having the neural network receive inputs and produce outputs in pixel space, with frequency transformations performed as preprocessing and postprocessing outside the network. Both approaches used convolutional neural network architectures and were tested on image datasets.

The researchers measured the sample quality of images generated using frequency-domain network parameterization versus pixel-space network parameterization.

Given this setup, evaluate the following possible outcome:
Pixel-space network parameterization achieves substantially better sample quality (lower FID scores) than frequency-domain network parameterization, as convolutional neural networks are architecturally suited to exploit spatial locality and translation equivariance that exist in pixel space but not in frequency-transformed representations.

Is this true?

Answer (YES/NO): YES